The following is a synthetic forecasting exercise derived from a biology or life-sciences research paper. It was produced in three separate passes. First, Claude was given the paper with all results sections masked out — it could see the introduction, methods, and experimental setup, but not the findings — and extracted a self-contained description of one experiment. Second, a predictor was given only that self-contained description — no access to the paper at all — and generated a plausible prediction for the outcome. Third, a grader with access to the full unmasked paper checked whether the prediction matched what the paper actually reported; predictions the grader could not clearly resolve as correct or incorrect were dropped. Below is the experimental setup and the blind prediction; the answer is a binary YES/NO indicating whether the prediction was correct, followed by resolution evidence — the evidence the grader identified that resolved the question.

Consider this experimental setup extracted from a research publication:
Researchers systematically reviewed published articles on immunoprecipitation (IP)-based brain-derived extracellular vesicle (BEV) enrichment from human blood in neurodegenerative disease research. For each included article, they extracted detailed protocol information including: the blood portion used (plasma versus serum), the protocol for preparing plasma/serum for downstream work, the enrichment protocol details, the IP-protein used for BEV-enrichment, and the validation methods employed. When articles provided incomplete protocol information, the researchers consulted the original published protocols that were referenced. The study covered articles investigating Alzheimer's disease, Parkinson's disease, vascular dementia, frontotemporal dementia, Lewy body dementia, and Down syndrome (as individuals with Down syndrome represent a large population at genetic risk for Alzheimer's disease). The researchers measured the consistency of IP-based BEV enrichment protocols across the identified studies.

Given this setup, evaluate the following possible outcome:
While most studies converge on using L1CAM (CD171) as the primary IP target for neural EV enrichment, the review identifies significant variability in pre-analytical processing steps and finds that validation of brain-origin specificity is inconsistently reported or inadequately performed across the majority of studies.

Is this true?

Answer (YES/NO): YES